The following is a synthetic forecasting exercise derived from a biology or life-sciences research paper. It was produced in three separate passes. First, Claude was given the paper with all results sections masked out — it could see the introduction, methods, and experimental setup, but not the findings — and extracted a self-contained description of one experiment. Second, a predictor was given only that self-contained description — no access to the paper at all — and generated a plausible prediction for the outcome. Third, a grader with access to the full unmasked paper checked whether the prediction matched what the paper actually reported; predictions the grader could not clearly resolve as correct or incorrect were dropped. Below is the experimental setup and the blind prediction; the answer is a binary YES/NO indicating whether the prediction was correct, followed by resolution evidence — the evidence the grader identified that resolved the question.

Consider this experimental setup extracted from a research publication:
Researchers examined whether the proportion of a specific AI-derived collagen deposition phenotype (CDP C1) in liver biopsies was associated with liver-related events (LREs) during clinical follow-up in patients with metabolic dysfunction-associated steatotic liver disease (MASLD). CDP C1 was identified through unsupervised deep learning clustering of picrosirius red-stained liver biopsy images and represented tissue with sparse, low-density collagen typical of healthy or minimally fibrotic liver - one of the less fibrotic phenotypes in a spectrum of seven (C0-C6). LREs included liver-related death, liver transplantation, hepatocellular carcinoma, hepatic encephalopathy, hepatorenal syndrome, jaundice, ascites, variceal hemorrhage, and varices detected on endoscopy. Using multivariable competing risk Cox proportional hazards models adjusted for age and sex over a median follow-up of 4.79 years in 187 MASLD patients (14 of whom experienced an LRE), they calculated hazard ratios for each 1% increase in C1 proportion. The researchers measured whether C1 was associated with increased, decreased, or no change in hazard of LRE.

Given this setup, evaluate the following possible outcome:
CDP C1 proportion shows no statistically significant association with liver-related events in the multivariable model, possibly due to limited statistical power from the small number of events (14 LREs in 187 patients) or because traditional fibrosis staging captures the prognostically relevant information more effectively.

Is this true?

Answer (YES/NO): NO